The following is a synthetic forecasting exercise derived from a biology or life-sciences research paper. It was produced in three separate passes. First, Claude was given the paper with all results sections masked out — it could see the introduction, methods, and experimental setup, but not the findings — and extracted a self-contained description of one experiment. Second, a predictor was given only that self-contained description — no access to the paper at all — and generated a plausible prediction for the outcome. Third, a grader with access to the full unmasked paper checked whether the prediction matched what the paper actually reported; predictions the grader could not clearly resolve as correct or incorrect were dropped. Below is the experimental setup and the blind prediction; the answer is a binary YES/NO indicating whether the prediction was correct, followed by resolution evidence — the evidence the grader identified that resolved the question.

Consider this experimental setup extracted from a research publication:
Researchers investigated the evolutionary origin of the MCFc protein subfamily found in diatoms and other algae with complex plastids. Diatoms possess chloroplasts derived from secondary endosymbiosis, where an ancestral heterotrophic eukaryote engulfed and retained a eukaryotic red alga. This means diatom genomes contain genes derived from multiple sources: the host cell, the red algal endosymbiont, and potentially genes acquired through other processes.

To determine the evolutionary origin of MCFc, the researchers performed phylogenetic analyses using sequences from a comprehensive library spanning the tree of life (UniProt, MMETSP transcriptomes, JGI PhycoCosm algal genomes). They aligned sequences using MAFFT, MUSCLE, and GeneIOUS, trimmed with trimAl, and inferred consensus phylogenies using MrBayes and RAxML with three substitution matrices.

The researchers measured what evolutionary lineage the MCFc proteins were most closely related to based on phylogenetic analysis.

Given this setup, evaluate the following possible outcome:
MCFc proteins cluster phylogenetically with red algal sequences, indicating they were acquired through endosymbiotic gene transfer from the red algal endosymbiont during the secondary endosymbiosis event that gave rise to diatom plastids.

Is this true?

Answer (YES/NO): NO